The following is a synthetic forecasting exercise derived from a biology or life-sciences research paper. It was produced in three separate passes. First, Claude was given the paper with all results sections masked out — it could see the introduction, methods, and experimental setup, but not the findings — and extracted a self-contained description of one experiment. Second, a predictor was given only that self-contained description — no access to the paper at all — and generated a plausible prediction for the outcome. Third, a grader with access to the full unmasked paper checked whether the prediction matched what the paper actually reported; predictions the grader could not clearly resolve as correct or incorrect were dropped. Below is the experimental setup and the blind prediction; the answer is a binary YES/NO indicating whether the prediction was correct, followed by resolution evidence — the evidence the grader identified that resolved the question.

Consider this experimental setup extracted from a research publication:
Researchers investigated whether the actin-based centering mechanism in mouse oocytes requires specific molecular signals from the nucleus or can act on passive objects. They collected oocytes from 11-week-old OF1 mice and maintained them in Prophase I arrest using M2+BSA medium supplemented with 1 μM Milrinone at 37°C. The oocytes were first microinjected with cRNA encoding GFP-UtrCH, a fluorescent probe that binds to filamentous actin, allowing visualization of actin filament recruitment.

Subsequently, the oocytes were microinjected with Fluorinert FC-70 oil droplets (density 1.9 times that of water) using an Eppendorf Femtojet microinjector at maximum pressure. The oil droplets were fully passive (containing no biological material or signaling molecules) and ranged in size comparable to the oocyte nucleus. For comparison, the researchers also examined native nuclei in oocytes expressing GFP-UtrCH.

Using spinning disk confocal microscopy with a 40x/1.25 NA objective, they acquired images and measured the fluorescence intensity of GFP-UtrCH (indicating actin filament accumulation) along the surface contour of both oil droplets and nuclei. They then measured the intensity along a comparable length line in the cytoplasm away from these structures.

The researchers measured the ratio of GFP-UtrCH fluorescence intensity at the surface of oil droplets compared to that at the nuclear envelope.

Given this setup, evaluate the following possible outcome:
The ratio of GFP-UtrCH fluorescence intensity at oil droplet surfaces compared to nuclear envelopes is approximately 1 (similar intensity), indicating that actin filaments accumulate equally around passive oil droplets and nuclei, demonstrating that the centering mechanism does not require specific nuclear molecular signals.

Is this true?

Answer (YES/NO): YES